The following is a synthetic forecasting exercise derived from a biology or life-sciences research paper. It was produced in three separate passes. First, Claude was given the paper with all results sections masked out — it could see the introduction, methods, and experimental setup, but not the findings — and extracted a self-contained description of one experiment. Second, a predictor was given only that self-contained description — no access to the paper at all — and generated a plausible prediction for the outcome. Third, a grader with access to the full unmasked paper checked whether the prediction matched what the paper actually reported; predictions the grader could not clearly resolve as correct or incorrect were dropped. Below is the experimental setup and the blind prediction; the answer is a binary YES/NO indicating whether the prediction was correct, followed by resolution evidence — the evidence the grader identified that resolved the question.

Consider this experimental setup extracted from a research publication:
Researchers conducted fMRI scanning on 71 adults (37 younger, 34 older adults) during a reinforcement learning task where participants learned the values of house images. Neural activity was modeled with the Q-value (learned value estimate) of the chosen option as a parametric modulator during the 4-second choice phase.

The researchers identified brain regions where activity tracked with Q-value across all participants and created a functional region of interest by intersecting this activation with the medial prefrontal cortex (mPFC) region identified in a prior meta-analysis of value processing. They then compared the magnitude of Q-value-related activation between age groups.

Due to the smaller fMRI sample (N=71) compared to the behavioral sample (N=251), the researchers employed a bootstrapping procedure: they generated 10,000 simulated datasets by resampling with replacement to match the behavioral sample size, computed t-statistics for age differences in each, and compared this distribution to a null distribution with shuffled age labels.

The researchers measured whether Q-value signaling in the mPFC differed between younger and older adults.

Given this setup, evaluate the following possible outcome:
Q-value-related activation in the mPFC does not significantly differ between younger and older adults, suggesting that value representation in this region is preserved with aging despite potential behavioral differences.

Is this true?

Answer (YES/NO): NO